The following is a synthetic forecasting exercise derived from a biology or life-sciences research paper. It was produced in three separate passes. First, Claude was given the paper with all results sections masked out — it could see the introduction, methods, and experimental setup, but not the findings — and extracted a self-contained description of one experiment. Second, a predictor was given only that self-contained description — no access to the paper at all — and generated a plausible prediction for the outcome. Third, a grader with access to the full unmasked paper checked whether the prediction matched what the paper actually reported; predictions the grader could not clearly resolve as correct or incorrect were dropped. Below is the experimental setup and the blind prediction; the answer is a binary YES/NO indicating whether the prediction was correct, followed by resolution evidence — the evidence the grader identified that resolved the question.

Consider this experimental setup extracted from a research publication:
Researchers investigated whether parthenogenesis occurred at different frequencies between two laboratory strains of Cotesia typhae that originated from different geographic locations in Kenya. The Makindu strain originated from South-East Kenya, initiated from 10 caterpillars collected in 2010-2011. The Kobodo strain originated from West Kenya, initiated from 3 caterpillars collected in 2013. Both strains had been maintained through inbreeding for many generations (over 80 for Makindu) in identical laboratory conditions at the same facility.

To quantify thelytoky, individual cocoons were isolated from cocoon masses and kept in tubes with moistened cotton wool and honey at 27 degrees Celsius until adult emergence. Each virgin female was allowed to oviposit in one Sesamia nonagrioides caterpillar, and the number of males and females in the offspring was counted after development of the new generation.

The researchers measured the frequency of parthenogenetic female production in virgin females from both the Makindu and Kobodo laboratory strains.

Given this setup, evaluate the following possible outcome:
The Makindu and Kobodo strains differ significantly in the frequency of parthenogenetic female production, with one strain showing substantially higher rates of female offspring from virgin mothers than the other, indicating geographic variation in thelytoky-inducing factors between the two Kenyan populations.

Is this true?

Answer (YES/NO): NO